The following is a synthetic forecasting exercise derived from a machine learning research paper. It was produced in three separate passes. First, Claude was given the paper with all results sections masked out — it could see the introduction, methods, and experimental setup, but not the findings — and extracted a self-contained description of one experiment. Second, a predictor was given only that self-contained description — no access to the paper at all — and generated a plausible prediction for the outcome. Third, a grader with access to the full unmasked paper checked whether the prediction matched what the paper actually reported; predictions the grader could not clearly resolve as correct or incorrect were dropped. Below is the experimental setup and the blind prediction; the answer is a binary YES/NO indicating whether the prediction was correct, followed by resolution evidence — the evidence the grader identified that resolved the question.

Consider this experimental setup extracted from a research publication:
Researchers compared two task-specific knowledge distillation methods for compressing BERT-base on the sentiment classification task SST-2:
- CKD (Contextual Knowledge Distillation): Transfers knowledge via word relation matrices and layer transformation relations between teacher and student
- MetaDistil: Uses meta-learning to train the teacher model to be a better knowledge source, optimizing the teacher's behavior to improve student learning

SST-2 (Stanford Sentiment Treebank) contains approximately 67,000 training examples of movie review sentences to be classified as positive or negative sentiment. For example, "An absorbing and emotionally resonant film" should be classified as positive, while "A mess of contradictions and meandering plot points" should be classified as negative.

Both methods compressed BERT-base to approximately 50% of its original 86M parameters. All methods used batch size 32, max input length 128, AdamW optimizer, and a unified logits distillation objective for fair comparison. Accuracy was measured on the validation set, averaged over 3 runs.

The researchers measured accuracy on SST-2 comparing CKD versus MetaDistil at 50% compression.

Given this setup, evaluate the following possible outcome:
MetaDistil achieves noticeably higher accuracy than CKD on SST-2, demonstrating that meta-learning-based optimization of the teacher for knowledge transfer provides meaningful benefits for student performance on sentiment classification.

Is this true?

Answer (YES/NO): NO